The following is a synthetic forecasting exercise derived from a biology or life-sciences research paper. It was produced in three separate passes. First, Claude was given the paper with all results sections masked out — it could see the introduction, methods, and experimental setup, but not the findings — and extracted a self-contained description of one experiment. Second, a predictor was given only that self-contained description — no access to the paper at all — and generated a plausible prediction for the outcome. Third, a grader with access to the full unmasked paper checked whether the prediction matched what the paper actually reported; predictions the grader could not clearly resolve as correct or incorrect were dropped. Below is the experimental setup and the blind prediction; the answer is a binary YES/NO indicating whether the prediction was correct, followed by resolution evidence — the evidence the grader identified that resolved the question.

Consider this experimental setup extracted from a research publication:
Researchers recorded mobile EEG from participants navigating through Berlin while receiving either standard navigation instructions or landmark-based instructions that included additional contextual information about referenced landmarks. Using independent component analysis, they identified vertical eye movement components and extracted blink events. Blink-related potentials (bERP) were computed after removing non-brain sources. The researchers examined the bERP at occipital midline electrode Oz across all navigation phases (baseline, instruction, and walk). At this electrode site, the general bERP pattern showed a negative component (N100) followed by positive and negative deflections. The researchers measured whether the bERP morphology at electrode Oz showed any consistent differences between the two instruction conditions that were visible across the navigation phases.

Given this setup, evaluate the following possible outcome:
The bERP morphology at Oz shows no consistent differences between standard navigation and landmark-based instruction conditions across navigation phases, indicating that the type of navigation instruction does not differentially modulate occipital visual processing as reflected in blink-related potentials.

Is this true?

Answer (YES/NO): NO